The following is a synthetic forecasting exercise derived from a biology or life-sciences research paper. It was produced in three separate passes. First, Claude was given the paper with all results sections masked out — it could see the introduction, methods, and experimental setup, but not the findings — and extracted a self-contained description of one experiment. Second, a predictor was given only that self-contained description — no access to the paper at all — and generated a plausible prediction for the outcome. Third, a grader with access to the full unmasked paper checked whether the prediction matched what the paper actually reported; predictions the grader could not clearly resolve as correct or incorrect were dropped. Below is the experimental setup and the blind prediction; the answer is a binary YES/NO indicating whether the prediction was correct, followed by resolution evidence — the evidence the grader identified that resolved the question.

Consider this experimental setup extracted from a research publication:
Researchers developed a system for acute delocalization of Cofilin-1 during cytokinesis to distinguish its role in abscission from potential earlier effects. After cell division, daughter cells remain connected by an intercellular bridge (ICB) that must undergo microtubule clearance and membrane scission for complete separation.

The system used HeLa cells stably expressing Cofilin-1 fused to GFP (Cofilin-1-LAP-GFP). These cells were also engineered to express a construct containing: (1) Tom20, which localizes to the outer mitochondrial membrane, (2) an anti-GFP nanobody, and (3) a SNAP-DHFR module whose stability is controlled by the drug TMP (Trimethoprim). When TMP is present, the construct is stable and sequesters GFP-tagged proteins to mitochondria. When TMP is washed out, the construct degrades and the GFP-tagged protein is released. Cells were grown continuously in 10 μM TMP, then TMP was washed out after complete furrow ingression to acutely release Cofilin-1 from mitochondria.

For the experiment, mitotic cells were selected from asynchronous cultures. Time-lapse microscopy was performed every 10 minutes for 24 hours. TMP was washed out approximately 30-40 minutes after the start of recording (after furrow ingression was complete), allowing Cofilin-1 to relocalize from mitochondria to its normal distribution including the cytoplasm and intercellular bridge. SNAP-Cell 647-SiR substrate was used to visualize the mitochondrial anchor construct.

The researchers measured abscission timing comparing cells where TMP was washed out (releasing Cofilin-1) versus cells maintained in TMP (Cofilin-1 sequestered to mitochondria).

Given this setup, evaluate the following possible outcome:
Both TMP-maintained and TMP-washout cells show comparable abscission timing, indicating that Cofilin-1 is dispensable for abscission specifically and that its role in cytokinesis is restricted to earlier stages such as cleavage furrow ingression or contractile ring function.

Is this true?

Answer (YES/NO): NO